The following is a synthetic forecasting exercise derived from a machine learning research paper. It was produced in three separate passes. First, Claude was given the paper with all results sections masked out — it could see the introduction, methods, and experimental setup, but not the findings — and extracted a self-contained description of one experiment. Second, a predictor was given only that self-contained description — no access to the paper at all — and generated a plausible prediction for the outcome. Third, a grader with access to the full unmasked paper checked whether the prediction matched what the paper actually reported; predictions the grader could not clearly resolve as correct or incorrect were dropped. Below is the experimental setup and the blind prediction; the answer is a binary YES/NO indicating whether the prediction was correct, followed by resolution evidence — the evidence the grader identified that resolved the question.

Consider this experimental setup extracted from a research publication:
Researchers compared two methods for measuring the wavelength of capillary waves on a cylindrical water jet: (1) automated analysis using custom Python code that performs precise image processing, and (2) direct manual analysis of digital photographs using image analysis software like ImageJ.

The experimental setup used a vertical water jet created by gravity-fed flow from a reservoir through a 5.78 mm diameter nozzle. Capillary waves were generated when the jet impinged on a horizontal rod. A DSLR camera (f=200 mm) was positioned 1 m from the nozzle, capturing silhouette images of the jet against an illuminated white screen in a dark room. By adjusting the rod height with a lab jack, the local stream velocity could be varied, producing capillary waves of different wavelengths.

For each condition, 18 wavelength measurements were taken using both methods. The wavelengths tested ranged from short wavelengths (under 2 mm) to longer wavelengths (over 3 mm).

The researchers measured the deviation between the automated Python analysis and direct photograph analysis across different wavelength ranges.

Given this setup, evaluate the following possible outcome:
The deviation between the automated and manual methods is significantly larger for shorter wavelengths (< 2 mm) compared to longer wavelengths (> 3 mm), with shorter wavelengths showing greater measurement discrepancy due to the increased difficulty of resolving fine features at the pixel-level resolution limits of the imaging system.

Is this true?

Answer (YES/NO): NO